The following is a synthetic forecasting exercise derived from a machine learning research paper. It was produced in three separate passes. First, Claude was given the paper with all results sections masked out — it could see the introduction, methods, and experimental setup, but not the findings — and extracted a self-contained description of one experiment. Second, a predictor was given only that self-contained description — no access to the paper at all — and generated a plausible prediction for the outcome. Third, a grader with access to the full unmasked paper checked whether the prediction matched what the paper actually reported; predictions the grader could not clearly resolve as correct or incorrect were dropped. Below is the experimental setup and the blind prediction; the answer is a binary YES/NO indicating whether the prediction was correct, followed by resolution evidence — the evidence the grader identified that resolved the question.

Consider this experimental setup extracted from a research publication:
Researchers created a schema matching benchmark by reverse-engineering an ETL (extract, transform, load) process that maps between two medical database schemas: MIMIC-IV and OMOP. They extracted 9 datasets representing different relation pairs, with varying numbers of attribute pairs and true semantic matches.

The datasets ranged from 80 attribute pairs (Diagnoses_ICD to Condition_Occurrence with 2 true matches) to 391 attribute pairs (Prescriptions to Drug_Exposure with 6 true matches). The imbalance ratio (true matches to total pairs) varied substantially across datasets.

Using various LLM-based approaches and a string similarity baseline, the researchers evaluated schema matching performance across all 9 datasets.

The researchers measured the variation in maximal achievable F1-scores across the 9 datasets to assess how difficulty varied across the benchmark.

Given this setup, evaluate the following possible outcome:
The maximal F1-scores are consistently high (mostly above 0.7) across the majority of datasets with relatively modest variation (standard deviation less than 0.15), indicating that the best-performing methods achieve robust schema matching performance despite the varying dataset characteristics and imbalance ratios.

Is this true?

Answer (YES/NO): NO